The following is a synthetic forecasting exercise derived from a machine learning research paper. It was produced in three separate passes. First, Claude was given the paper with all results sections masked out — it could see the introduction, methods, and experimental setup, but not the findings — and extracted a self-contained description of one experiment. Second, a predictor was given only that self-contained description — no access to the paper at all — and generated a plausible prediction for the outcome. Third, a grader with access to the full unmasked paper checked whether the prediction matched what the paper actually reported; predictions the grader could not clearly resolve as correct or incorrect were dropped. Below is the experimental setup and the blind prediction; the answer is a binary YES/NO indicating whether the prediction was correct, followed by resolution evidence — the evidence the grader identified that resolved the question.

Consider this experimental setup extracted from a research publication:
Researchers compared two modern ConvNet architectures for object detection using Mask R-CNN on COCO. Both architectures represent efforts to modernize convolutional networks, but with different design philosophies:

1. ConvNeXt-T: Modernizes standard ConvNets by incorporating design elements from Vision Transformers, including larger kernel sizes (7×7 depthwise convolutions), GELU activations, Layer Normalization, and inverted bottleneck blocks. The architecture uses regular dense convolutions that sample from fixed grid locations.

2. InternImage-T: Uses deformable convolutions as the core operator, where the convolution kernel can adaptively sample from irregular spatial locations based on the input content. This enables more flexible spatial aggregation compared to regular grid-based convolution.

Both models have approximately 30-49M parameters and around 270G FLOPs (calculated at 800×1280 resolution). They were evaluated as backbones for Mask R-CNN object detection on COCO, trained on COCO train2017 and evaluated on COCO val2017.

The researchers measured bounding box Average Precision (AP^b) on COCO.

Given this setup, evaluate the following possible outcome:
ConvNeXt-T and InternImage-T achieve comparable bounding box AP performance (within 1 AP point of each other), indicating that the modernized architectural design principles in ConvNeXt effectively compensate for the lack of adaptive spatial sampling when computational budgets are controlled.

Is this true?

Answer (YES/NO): NO